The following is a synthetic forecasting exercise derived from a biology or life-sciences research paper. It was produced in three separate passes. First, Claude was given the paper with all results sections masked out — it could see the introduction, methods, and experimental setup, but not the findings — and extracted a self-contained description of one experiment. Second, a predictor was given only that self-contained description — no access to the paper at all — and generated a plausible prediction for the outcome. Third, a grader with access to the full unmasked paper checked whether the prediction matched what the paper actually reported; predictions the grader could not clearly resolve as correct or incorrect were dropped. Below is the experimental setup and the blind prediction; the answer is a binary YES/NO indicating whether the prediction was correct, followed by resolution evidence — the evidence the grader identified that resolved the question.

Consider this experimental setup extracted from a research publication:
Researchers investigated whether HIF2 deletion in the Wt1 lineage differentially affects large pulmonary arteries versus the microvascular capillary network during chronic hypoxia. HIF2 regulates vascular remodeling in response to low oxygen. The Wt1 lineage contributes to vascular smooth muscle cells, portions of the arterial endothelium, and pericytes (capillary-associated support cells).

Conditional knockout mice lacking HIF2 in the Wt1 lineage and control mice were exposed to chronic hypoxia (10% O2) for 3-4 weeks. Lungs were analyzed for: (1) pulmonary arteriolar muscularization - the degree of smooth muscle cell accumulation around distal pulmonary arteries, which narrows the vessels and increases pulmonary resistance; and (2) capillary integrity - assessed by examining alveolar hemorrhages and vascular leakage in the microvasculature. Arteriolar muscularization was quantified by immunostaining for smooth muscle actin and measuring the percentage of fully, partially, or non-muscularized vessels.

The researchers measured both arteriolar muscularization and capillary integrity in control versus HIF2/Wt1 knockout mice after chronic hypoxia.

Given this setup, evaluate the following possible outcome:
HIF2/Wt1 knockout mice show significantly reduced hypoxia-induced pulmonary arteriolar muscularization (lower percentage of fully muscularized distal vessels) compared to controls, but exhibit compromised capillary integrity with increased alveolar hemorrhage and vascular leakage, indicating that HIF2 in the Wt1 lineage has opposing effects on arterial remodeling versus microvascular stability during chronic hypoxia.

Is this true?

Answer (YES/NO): YES